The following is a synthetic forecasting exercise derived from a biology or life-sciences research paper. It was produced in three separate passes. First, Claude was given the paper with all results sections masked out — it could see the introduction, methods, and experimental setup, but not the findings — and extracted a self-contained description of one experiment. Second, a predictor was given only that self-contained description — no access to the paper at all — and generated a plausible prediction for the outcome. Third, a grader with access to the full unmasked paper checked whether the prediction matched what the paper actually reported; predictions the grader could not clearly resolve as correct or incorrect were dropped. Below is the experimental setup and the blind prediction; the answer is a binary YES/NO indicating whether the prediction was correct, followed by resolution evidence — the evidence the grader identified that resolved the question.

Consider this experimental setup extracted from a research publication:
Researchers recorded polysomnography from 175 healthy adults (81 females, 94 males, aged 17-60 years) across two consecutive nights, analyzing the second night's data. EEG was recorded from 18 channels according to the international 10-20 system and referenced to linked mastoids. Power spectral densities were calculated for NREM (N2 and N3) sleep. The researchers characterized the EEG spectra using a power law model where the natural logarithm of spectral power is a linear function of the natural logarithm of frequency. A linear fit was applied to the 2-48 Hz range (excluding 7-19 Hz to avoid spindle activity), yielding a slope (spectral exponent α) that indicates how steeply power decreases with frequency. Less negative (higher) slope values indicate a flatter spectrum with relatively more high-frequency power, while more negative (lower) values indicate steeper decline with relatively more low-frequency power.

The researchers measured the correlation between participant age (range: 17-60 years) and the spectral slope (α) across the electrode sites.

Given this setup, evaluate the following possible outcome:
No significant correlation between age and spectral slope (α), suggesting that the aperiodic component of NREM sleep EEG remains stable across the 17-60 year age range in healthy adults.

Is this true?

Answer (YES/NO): NO